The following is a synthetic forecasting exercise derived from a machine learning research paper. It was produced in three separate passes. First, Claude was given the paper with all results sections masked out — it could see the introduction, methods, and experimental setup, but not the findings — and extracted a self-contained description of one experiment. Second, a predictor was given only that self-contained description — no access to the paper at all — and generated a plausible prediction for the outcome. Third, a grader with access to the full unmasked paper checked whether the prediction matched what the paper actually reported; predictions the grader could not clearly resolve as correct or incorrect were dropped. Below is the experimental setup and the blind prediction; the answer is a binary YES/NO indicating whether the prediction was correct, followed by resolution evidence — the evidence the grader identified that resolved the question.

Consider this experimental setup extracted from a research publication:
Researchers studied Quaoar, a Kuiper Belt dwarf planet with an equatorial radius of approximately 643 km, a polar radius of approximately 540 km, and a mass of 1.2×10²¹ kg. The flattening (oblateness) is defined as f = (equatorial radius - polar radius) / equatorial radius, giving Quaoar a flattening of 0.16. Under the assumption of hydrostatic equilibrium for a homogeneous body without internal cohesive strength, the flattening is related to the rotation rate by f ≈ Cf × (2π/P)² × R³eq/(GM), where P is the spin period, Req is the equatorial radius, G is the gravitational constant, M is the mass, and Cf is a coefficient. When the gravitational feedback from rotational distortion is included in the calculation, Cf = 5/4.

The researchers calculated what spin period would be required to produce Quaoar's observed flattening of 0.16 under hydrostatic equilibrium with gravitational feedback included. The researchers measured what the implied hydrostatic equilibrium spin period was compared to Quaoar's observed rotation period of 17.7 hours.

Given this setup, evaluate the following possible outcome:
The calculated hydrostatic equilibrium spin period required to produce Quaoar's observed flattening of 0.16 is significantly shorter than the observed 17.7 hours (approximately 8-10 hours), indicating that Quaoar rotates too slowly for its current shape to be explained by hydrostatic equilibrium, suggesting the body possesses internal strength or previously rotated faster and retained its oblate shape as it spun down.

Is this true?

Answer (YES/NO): YES